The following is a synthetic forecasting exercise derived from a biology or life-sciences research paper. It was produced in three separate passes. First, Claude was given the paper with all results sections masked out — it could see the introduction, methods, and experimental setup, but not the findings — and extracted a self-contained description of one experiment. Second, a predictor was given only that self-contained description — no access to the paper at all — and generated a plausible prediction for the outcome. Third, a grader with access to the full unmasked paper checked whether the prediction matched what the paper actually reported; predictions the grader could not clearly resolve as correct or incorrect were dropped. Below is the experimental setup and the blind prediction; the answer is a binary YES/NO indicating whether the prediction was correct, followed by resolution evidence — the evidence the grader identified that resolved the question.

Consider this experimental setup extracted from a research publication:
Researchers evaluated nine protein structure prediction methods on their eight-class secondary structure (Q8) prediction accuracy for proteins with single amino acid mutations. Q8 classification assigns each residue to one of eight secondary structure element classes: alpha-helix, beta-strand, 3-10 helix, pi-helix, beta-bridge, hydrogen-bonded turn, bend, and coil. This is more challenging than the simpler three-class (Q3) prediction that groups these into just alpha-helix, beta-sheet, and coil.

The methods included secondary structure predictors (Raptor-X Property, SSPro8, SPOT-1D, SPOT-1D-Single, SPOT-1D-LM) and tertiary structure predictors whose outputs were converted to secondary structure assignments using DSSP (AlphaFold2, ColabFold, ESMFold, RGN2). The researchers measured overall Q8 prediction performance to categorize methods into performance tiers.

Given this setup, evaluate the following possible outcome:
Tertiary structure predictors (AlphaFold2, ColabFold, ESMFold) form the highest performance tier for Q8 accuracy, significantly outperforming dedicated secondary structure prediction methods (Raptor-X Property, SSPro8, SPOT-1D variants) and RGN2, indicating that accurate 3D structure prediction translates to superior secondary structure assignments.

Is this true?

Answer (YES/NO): NO